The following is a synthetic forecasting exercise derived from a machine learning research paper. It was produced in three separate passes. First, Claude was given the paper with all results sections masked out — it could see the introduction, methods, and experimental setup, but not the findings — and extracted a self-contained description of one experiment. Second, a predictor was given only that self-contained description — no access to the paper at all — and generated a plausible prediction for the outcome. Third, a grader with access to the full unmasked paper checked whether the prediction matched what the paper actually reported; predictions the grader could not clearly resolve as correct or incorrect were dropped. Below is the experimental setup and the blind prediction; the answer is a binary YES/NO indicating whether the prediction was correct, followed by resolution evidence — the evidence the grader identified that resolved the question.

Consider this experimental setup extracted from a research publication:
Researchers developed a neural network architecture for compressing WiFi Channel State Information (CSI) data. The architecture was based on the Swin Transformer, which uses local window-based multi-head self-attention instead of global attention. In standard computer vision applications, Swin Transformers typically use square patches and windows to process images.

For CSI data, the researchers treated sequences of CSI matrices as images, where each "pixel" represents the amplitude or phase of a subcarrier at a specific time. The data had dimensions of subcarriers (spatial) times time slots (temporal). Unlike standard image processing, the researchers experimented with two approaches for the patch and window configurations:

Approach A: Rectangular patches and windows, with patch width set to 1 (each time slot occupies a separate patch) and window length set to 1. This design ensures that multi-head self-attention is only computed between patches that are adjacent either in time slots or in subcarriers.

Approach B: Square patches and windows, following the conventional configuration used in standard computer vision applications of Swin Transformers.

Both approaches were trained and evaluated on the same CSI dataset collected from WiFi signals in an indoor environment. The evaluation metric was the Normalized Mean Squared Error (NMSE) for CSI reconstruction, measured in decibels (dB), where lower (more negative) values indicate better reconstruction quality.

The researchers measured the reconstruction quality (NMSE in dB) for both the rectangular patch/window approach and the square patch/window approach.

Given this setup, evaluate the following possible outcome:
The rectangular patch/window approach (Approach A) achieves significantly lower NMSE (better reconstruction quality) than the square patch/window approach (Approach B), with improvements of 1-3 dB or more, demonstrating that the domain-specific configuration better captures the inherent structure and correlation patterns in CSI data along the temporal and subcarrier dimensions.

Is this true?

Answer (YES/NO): YES